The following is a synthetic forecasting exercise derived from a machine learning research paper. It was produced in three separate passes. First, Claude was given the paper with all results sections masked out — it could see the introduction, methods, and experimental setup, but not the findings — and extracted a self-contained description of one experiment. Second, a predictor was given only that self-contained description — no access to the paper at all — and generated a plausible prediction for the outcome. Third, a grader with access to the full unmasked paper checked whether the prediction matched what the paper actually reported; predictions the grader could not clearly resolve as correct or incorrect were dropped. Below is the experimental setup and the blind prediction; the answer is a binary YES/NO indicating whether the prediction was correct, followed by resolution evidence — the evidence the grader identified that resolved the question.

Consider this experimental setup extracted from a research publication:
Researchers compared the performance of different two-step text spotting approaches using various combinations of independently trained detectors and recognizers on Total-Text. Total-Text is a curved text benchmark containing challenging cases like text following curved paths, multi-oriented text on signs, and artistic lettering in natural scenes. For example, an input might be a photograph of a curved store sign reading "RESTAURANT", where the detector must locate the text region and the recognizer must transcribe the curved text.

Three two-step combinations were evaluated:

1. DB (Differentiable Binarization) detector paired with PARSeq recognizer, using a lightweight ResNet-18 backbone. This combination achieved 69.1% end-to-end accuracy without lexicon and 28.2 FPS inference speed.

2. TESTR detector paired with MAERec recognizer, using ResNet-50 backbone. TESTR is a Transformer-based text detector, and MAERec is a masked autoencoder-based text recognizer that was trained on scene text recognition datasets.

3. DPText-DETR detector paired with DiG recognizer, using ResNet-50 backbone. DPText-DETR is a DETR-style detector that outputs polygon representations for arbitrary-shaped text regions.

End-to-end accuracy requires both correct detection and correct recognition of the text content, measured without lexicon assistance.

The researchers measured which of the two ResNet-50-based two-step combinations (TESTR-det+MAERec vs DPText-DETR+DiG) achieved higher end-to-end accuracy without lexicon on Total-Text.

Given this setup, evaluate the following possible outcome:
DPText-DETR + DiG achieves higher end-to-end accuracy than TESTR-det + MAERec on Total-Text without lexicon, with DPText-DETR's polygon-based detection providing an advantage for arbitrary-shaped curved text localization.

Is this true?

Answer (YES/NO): NO